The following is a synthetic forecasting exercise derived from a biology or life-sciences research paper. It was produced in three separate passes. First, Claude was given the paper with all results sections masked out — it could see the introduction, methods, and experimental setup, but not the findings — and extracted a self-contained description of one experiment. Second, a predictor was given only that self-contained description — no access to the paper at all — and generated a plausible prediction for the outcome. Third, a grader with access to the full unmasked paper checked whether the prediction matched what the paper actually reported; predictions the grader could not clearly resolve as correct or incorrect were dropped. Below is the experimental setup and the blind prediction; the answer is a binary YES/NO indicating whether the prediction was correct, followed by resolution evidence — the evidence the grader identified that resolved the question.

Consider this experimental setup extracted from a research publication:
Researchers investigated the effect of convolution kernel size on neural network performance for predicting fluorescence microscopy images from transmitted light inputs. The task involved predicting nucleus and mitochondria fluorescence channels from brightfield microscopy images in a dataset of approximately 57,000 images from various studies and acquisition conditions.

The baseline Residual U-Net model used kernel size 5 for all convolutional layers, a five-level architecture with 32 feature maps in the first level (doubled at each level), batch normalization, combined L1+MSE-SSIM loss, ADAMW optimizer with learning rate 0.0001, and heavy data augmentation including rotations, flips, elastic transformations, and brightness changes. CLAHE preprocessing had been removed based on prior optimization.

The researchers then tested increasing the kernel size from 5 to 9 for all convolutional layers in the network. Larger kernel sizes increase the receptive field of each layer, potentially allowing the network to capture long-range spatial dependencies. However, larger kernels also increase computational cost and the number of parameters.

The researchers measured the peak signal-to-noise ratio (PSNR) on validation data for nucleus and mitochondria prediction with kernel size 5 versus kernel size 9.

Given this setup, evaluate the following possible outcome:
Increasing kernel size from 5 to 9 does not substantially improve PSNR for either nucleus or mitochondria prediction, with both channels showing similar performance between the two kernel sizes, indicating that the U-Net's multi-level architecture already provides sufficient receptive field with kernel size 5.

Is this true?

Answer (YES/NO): NO